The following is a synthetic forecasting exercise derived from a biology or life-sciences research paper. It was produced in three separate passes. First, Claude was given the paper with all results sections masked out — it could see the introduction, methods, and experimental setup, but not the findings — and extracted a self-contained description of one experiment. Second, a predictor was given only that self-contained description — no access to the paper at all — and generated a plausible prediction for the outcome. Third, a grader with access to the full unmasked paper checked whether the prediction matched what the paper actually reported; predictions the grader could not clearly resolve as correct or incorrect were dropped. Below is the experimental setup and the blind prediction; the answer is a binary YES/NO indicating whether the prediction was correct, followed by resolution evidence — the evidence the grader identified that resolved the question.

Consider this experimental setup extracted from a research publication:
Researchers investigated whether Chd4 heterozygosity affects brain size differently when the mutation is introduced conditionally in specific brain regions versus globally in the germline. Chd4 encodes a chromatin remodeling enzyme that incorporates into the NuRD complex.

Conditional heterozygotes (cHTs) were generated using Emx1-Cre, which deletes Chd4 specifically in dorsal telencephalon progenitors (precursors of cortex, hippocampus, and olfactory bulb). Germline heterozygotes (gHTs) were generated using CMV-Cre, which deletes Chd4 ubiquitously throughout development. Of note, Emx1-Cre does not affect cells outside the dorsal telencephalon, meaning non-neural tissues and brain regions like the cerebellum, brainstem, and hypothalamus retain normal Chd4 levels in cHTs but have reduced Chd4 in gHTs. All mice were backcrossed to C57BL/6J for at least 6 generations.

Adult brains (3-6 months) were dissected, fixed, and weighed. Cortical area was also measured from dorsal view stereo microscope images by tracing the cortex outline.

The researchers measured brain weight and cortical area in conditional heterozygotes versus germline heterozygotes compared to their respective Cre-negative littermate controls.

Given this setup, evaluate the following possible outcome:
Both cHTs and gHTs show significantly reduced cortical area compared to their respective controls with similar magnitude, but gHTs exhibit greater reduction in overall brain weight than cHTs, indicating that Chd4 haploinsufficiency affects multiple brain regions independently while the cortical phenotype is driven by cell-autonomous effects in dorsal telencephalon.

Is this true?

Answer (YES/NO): NO